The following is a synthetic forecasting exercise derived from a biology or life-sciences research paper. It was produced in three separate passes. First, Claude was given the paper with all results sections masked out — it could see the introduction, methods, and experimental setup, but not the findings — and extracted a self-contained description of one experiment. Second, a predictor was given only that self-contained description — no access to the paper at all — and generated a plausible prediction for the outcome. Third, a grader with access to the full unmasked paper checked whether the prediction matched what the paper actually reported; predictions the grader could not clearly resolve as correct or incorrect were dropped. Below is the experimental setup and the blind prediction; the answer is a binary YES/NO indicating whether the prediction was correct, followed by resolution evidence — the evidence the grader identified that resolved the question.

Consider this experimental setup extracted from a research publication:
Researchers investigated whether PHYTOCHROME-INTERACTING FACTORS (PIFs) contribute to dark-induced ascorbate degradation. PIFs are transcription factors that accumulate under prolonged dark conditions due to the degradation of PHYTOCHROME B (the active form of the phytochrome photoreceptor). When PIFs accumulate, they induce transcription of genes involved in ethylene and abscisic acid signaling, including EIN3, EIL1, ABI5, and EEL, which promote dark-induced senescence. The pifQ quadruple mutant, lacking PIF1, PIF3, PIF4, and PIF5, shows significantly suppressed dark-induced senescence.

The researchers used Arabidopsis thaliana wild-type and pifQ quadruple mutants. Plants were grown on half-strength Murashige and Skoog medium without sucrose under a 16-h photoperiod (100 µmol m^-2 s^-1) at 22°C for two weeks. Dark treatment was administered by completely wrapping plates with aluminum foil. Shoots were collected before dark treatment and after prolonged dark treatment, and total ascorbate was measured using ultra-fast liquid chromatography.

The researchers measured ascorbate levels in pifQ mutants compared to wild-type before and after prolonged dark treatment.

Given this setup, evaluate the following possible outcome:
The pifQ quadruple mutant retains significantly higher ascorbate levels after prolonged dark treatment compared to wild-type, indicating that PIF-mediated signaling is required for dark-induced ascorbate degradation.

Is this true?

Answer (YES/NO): NO